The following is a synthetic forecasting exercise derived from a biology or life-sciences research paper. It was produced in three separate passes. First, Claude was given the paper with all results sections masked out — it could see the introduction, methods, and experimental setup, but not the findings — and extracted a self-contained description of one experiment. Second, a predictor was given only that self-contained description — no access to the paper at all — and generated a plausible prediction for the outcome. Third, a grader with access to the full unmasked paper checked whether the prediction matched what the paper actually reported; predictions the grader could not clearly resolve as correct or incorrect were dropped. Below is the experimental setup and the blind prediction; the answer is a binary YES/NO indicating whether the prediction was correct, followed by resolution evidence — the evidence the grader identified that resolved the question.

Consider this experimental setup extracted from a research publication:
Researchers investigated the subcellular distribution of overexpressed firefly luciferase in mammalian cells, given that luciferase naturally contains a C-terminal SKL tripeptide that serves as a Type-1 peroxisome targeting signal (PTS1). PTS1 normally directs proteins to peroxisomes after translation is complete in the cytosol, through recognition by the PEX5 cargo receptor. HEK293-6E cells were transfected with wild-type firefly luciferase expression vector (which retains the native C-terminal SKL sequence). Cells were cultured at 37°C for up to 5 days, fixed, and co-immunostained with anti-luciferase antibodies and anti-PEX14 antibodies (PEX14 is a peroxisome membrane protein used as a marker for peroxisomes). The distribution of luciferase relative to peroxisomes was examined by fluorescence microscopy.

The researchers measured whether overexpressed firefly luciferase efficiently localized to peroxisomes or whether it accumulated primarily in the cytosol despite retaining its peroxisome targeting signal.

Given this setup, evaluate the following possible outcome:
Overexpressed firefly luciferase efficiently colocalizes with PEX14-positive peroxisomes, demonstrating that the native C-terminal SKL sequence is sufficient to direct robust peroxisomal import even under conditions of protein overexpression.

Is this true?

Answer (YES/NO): NO